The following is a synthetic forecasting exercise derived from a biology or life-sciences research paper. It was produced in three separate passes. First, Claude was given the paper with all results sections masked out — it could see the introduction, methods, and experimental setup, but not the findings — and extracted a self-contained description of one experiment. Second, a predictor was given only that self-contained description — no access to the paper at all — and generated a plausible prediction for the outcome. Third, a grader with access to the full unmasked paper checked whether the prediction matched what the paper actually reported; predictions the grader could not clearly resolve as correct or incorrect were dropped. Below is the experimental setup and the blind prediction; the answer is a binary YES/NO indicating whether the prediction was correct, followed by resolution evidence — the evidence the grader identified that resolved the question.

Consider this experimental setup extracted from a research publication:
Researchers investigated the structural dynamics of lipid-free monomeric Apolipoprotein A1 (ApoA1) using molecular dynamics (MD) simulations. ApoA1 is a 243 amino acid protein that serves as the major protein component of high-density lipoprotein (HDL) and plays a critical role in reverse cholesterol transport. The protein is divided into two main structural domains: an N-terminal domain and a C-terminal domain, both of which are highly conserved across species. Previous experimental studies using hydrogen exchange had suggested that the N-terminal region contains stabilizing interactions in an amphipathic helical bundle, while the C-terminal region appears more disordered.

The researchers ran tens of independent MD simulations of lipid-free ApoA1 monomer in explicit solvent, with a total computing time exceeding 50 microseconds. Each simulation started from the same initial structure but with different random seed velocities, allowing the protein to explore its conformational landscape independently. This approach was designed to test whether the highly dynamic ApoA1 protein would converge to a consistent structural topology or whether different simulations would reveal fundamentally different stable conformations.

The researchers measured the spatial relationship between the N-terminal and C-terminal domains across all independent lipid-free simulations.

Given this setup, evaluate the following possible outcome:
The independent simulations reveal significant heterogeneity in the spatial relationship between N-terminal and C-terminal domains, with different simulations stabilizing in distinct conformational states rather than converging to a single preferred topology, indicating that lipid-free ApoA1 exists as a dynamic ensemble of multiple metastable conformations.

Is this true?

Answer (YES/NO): NO